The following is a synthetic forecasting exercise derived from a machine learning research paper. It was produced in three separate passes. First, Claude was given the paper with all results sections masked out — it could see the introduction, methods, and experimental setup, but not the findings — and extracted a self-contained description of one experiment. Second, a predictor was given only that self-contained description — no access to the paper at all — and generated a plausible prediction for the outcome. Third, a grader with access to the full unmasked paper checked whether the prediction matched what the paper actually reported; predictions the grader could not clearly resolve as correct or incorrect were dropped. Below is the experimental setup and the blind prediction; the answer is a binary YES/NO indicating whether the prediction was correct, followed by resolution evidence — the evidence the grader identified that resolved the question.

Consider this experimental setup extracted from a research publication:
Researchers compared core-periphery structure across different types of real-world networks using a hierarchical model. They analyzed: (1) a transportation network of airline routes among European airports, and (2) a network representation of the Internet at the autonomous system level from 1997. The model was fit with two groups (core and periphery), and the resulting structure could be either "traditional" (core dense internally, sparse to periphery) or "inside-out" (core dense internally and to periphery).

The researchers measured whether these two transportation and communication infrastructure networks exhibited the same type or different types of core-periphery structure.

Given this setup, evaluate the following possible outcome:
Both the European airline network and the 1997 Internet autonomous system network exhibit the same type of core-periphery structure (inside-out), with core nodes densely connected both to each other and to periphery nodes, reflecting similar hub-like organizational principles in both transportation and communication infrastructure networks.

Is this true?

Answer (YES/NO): NO